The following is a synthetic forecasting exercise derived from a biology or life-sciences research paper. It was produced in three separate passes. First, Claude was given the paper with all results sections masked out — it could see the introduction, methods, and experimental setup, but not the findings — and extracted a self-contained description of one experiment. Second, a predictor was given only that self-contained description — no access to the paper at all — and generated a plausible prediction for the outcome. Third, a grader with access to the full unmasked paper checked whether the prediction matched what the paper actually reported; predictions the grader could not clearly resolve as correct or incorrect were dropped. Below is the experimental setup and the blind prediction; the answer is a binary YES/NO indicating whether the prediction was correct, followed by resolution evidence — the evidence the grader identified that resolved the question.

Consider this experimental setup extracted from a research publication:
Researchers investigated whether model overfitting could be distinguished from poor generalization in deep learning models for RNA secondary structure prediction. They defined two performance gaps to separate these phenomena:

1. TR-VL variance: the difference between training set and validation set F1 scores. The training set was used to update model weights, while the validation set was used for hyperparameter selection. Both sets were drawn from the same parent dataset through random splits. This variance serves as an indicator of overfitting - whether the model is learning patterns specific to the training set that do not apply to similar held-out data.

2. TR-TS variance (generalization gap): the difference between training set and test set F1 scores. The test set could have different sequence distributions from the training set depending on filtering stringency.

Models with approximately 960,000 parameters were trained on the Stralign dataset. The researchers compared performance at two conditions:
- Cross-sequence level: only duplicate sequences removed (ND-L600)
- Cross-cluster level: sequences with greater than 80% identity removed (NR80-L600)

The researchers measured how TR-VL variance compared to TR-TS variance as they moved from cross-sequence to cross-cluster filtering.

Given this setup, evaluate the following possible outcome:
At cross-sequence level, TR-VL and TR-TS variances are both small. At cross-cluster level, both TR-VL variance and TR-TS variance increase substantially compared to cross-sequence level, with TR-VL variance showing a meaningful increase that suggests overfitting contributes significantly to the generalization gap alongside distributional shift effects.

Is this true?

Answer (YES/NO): YES